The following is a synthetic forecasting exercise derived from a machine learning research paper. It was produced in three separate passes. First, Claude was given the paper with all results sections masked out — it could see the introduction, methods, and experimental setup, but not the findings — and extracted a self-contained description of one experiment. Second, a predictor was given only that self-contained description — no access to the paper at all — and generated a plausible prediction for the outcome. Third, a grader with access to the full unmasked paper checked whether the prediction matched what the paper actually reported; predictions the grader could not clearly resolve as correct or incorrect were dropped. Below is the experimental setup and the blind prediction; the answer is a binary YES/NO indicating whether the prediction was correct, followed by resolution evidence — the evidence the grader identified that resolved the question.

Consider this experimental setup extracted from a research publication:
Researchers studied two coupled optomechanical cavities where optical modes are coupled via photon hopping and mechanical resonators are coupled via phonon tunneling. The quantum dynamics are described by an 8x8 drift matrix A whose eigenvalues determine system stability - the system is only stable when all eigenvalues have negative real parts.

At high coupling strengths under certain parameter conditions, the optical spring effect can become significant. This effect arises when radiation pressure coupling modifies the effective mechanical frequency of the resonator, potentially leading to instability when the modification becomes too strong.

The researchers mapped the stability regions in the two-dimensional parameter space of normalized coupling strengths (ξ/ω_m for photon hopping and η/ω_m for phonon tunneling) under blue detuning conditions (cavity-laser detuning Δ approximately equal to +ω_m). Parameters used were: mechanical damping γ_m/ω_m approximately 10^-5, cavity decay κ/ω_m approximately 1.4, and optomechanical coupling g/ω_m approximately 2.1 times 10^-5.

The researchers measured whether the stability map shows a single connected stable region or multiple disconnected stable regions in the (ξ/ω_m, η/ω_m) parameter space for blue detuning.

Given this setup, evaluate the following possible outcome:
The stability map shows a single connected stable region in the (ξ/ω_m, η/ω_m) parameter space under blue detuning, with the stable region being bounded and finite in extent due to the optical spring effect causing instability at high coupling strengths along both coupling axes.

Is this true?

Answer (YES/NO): NO